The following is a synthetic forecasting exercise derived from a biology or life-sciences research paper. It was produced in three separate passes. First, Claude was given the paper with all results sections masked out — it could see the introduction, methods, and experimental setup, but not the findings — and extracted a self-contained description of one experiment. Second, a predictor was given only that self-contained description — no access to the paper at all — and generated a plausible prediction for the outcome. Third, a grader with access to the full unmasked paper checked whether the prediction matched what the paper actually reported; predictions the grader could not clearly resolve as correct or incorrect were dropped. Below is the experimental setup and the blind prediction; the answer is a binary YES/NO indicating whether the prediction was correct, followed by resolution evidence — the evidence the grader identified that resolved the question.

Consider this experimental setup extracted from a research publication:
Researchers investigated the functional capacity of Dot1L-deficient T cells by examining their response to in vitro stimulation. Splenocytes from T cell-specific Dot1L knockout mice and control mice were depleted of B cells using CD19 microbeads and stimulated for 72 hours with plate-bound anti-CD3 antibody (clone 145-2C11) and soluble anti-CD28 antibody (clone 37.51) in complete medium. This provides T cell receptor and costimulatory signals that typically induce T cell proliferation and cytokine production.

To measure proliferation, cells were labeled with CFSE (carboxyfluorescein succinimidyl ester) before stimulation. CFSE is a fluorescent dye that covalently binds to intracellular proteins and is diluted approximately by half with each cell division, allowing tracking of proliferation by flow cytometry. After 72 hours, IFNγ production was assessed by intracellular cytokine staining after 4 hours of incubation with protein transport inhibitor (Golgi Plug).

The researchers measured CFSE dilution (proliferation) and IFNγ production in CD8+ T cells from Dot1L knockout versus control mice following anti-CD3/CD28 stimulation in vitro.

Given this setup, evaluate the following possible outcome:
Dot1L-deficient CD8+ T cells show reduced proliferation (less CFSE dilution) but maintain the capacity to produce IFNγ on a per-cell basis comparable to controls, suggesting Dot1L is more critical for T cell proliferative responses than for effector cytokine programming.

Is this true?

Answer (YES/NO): NO